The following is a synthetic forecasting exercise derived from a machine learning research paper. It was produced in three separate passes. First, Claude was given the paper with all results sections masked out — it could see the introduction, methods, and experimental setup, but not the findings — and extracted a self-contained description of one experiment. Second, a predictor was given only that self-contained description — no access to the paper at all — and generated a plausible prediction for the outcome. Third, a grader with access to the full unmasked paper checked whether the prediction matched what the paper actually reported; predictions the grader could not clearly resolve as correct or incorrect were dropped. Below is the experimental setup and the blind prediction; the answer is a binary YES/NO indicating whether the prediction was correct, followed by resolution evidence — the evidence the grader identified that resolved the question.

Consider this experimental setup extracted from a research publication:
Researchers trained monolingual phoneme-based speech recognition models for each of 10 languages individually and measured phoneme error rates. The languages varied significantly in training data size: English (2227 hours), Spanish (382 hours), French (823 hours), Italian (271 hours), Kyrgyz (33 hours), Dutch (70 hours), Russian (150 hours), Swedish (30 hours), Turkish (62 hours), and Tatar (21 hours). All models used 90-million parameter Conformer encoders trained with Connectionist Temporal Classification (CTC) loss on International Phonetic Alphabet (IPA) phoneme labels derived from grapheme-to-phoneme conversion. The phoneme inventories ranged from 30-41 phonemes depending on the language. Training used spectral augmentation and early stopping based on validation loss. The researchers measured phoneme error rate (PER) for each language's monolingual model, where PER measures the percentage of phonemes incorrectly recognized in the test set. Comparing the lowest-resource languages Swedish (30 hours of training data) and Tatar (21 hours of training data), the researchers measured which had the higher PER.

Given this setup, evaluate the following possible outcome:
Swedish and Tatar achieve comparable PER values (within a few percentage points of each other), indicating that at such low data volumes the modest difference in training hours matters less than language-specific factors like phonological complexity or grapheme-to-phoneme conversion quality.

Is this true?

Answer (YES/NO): NO